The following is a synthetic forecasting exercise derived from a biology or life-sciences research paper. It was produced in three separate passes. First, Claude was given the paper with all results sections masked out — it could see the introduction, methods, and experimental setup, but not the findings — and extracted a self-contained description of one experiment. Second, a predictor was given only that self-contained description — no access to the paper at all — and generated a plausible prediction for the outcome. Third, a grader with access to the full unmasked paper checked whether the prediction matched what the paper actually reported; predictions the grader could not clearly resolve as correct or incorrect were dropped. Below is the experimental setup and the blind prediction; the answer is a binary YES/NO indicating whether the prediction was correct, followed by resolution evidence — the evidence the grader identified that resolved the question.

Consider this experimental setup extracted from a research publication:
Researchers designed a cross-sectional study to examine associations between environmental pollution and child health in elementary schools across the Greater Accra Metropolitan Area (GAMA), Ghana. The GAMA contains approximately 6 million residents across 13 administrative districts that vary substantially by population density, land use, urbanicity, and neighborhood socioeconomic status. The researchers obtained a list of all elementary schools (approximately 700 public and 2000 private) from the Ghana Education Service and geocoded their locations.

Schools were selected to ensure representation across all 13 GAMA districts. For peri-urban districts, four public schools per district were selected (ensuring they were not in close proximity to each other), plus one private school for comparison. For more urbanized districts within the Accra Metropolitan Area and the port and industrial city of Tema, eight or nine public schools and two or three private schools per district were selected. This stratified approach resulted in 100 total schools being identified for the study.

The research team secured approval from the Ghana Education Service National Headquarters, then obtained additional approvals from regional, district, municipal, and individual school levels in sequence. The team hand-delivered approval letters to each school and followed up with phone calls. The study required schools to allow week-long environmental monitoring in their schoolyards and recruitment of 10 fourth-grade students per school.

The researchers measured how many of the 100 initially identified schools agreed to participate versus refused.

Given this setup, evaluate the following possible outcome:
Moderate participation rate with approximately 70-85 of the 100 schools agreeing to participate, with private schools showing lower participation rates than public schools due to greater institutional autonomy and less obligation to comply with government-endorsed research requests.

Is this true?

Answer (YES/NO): NO